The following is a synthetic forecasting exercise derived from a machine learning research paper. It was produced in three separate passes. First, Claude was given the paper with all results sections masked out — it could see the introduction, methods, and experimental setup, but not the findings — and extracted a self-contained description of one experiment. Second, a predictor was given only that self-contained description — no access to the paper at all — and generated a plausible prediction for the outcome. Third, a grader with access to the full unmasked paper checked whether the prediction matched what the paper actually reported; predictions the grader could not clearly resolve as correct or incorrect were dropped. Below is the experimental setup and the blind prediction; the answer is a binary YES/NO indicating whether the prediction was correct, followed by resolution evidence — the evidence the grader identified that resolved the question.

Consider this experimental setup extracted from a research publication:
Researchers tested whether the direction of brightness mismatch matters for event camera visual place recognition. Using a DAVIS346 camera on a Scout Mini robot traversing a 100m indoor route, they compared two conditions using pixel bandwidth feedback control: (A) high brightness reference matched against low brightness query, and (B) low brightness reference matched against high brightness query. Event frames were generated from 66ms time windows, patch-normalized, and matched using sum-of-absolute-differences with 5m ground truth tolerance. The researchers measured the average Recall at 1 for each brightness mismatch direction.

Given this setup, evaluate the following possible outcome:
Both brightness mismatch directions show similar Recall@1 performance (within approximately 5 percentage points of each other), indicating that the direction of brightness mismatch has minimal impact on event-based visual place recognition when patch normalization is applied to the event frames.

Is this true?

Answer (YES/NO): NO